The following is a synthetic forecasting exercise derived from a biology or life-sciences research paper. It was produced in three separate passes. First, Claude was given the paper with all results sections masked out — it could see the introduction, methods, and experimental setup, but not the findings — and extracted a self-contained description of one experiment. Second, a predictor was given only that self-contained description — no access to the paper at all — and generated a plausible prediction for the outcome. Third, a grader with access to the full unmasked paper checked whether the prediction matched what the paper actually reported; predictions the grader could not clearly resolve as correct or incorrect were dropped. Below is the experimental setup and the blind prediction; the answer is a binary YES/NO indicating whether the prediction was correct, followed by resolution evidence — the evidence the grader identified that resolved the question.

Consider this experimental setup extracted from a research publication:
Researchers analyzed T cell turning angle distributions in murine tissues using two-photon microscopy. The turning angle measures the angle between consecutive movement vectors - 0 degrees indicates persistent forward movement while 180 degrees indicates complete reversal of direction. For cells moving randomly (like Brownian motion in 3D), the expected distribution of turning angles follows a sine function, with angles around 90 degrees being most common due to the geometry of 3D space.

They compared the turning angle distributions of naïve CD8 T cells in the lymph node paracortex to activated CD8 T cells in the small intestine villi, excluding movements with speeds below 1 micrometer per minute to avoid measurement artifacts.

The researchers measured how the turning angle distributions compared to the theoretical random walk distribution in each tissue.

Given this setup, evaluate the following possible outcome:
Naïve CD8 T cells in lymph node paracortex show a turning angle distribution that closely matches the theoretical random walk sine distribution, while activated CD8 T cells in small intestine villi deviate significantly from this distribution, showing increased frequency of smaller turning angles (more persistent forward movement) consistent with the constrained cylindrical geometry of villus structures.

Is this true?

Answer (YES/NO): NO